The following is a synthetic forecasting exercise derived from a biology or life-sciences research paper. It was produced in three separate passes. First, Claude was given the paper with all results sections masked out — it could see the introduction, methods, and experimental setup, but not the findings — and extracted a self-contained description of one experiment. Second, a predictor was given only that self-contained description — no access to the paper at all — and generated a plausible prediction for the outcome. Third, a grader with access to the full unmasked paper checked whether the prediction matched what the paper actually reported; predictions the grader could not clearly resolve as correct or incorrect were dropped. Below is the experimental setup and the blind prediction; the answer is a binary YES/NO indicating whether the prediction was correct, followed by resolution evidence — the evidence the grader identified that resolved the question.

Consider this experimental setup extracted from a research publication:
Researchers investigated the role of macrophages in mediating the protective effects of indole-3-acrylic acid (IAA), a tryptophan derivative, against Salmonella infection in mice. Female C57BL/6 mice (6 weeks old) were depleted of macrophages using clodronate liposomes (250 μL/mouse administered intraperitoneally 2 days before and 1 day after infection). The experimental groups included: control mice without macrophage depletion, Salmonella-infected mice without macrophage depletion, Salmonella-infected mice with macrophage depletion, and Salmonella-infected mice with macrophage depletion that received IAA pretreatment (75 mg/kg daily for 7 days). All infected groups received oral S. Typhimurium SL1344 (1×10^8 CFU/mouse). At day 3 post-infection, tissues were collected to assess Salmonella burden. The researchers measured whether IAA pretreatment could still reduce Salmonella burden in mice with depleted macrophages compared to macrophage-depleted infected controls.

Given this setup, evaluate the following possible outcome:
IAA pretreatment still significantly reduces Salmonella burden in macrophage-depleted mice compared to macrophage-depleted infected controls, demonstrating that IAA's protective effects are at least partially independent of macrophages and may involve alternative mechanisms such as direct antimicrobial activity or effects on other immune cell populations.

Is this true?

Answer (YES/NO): NO